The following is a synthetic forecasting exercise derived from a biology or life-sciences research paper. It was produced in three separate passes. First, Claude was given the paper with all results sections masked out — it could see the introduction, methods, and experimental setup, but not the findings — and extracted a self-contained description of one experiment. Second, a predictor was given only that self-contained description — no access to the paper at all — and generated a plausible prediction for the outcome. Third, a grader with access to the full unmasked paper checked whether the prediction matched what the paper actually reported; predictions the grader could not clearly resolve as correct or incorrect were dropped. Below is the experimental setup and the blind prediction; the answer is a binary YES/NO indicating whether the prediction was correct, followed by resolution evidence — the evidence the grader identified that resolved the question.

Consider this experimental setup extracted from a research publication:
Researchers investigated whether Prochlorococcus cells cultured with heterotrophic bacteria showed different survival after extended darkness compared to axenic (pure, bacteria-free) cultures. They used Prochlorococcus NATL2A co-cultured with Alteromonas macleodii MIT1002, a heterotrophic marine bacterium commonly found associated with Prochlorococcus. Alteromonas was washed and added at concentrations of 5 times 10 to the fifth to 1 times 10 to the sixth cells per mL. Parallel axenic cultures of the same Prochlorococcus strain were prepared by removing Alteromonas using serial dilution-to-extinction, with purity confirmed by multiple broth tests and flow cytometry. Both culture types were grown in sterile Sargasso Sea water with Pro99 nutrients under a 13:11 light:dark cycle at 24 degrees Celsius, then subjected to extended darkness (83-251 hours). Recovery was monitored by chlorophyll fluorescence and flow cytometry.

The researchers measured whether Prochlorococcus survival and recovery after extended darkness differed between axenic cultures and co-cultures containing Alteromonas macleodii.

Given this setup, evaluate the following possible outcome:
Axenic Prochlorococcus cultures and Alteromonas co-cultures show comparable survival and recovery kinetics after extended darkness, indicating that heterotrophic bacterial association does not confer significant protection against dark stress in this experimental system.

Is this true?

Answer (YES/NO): NO